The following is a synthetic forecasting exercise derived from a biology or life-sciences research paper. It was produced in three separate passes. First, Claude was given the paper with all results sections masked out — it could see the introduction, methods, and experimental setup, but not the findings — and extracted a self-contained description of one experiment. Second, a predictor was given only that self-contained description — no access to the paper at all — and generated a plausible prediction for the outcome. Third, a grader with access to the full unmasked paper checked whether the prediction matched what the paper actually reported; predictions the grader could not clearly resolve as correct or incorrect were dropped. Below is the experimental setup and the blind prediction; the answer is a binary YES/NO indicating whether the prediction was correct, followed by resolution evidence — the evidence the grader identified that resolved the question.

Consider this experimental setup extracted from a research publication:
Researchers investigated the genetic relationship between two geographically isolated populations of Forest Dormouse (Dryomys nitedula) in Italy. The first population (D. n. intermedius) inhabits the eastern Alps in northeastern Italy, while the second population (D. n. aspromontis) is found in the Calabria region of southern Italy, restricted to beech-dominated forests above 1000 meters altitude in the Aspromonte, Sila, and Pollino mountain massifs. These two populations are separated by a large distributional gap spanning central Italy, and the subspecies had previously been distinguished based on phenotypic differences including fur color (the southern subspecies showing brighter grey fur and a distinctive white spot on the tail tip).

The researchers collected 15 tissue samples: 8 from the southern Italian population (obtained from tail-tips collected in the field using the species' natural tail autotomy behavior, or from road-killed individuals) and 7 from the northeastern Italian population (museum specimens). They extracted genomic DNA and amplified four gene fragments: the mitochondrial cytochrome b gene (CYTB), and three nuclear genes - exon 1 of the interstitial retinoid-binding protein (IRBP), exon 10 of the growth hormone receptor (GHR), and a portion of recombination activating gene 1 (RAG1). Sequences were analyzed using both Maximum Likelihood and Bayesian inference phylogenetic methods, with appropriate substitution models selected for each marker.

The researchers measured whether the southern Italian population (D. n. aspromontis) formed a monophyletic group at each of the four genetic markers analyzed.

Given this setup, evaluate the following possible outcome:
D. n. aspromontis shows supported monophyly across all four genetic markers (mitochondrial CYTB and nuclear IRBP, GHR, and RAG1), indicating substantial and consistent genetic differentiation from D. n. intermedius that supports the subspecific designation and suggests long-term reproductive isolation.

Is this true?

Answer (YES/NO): YES